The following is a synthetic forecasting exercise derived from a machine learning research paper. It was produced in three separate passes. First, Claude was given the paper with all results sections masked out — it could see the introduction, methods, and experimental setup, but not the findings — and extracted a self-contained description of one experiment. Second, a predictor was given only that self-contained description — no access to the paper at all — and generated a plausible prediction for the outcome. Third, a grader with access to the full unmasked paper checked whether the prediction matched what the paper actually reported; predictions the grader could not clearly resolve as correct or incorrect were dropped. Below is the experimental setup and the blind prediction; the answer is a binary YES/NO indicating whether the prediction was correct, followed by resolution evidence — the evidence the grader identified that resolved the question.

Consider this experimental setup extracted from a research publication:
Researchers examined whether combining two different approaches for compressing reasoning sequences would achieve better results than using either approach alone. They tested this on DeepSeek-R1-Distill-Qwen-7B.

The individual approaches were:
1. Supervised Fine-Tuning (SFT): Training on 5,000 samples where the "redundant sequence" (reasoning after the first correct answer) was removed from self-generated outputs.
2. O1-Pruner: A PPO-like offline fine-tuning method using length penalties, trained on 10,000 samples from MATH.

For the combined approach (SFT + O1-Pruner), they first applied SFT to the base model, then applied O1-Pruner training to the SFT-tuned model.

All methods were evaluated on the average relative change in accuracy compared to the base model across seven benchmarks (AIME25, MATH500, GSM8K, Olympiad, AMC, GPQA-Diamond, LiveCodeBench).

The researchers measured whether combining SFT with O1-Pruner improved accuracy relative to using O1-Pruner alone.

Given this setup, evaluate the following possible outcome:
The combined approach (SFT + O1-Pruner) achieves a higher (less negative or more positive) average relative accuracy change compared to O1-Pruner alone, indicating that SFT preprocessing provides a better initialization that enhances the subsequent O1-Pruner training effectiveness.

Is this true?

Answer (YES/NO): NO